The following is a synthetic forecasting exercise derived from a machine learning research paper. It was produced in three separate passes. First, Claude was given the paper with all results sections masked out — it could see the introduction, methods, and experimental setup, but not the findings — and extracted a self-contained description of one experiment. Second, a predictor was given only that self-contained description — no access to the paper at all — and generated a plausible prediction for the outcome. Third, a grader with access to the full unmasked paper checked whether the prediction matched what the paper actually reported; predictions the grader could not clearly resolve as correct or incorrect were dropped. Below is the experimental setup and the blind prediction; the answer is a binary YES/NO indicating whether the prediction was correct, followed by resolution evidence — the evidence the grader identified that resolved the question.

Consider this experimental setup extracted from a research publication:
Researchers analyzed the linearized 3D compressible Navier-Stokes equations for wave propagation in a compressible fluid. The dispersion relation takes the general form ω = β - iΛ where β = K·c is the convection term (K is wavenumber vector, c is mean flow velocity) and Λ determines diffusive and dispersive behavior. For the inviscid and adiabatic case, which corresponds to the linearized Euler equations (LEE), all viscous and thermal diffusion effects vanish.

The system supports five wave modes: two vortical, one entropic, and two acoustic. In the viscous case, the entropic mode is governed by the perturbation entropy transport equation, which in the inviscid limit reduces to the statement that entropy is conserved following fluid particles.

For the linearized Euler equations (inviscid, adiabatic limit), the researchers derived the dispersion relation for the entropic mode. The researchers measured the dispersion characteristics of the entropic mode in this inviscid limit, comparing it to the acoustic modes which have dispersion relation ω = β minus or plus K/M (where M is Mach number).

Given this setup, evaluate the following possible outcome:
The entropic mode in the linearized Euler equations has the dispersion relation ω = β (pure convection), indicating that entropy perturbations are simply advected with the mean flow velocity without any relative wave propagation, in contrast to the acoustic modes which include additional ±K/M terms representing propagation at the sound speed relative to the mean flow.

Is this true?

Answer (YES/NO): YES